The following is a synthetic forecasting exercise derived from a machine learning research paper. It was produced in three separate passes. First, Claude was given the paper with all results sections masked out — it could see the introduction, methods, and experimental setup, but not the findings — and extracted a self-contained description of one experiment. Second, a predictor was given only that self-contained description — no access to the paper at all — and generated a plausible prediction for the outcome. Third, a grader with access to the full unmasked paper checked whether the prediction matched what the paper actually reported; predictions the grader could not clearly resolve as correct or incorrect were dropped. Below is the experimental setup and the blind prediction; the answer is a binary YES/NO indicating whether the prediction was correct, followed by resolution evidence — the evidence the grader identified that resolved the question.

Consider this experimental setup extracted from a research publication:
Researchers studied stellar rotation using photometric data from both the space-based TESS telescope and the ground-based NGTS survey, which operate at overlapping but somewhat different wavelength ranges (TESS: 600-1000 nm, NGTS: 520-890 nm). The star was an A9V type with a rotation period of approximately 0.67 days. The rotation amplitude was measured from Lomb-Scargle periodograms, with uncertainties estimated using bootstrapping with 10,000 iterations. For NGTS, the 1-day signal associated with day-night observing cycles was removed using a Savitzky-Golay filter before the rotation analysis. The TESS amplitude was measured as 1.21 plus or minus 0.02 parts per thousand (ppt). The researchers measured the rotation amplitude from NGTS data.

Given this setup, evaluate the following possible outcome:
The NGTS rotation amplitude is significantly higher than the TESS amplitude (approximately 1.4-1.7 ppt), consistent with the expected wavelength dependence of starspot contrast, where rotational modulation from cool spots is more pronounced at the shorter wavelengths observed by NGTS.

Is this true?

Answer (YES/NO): YES